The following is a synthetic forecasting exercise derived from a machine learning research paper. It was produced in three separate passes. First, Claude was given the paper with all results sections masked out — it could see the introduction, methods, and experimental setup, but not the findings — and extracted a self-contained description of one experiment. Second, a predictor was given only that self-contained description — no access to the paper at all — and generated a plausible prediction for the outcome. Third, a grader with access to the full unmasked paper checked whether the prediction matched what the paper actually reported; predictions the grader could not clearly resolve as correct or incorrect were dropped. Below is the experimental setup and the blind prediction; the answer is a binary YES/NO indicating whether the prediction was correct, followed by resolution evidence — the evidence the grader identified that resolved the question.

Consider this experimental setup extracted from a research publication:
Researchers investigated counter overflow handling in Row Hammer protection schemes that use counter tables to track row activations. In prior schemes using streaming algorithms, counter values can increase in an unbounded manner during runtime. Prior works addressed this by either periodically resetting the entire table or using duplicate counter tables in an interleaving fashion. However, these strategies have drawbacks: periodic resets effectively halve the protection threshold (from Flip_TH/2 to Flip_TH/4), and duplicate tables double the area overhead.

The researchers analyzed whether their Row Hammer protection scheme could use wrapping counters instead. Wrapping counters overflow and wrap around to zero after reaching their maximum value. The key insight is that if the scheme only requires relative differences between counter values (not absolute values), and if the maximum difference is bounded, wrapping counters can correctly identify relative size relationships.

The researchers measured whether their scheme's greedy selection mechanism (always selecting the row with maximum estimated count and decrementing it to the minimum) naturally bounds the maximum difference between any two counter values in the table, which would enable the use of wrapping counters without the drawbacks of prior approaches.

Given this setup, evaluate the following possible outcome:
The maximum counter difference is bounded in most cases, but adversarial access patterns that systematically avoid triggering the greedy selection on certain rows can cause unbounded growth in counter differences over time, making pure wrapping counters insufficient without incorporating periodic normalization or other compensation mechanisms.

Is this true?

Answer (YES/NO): NO